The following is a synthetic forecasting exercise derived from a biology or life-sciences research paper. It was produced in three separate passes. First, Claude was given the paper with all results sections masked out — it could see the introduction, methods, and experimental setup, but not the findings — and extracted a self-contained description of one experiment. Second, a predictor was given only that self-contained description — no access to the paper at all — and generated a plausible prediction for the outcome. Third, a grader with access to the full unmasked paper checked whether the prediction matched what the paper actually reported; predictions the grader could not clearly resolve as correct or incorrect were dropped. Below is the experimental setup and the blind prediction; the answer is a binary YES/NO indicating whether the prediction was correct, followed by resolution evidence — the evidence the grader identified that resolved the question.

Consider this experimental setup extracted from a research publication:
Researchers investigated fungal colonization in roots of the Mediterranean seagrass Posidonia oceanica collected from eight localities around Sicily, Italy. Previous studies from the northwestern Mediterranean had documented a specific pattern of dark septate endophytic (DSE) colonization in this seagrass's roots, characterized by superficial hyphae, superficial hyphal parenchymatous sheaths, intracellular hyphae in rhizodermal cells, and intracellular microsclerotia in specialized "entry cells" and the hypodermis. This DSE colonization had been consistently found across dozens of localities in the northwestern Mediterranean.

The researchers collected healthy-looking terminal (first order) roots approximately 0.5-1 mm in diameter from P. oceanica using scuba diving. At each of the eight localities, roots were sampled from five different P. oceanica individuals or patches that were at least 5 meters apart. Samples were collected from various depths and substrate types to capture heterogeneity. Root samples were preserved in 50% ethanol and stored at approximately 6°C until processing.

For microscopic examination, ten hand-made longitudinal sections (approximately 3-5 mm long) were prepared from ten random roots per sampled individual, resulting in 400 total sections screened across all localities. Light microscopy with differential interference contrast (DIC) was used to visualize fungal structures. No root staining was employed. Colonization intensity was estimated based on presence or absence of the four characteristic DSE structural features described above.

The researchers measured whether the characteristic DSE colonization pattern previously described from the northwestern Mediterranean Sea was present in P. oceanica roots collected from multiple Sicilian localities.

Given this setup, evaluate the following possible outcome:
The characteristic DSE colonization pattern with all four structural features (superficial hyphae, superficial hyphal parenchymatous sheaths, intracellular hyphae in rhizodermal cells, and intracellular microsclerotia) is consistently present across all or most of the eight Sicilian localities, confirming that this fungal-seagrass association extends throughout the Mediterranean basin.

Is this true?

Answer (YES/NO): NO